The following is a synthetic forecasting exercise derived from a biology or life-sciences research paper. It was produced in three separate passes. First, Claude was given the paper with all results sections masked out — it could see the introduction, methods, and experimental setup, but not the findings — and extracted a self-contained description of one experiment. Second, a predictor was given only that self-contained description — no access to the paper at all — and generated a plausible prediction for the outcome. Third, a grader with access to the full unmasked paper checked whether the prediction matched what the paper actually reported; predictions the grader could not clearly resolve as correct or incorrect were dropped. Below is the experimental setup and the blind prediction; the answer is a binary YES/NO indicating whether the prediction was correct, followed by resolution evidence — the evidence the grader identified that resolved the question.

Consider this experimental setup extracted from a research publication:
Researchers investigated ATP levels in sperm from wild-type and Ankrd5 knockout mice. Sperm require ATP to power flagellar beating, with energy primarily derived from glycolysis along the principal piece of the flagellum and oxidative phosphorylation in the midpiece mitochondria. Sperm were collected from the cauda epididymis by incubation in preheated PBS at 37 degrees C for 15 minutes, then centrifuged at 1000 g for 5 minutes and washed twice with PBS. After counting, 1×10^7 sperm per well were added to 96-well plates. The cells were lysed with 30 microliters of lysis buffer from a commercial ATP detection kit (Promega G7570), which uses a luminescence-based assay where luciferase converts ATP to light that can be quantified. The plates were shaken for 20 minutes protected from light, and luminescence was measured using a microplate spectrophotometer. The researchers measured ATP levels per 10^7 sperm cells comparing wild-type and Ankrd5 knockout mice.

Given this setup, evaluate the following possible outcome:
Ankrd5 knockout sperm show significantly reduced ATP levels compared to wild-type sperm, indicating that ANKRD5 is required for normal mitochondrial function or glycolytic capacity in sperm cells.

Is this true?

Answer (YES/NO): NO